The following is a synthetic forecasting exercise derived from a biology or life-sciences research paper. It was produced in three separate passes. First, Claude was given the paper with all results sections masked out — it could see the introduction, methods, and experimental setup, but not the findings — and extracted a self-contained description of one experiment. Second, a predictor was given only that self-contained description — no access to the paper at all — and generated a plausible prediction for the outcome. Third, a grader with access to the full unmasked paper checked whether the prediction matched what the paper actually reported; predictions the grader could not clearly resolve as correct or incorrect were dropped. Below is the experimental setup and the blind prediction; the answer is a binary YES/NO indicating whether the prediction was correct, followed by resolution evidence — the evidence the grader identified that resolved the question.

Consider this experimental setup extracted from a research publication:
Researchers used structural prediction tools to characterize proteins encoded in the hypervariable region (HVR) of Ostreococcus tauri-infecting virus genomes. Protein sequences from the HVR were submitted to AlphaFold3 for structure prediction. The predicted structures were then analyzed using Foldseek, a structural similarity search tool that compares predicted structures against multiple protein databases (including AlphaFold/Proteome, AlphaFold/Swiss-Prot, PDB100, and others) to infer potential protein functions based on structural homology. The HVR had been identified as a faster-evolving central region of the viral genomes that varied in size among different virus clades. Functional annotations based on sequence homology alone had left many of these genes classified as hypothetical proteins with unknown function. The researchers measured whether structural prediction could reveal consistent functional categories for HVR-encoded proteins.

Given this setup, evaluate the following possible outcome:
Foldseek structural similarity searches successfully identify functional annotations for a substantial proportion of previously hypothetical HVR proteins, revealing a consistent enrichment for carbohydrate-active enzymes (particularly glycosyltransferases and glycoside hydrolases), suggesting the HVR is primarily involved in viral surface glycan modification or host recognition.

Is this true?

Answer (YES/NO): NO